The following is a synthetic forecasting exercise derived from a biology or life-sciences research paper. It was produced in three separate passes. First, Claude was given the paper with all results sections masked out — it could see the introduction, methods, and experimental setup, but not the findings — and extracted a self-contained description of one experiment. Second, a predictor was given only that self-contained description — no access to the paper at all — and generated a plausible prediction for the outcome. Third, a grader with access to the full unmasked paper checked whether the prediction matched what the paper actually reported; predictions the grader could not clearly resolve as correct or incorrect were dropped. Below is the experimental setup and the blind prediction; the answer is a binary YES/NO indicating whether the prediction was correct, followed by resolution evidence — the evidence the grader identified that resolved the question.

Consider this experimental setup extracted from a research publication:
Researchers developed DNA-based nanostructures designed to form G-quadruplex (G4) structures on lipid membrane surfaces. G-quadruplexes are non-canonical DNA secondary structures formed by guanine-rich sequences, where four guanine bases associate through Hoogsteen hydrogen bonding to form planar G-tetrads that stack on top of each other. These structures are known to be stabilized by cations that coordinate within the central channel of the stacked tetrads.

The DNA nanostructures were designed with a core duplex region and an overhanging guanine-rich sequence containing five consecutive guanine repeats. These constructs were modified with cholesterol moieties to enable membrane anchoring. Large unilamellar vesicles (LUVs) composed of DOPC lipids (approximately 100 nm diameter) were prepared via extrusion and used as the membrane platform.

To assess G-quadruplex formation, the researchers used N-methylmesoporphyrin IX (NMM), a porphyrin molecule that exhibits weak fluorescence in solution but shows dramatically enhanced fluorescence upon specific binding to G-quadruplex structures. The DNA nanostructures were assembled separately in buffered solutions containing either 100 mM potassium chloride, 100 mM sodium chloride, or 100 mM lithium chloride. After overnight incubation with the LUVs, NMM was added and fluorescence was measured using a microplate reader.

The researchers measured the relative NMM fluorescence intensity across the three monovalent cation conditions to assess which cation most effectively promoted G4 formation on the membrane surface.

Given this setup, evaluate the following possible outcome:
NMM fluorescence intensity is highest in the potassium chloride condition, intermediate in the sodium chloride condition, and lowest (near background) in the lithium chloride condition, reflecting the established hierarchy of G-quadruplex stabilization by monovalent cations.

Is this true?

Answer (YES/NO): NO